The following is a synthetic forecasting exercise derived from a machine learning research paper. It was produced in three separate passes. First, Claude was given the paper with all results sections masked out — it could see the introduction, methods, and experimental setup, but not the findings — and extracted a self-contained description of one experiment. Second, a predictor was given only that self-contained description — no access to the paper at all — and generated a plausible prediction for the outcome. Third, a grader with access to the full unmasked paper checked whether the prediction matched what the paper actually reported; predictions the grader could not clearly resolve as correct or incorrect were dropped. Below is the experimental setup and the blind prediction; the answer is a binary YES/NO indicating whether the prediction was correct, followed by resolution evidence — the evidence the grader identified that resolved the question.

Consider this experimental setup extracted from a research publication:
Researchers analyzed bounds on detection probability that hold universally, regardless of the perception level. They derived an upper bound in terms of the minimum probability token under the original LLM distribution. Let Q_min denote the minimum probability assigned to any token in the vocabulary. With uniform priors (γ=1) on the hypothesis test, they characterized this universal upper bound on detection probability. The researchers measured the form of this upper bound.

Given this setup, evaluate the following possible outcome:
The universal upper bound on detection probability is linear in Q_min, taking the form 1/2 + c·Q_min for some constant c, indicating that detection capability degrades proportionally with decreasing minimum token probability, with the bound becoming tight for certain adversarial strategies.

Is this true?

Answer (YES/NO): NO